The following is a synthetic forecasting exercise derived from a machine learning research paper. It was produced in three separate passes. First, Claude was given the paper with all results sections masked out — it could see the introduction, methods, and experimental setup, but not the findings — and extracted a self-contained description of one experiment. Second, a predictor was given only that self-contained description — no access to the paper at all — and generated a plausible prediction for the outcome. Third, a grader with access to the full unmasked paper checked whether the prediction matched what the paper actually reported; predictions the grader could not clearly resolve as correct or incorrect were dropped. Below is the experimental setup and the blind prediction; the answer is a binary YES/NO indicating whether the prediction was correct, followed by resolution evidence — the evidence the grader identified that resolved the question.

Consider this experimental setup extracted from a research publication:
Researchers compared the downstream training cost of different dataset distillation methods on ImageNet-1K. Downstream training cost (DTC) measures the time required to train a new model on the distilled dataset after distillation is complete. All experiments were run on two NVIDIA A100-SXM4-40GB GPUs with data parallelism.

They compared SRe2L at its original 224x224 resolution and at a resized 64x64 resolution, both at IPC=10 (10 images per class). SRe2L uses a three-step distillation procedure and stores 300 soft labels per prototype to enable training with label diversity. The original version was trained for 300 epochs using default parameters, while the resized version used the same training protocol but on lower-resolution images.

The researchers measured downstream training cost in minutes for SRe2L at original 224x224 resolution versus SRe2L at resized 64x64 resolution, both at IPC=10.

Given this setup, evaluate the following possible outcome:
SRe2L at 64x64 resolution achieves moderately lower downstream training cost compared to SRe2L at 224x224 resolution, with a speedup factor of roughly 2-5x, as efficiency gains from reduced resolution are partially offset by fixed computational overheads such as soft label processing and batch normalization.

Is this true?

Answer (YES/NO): NO